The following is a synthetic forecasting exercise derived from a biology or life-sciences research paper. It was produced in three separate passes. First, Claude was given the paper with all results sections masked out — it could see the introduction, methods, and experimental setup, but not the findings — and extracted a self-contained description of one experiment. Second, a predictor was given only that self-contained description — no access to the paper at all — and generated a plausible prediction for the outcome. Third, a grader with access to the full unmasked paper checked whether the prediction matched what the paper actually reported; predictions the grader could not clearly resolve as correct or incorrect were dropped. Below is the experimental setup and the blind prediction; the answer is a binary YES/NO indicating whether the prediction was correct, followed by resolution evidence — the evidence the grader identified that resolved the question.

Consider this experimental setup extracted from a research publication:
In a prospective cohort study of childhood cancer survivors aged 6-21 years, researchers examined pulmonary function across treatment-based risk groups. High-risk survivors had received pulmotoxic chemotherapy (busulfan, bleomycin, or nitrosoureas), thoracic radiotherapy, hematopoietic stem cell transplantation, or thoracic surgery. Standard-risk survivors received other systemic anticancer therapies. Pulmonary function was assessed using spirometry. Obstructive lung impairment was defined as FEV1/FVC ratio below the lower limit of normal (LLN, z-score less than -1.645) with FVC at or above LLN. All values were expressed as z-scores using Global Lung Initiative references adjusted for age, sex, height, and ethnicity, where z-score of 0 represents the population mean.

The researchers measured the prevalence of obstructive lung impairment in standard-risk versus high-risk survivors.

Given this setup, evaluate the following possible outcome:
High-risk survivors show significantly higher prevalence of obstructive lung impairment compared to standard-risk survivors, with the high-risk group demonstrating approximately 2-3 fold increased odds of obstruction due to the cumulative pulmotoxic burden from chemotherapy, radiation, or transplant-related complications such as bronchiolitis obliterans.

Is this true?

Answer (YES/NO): NO